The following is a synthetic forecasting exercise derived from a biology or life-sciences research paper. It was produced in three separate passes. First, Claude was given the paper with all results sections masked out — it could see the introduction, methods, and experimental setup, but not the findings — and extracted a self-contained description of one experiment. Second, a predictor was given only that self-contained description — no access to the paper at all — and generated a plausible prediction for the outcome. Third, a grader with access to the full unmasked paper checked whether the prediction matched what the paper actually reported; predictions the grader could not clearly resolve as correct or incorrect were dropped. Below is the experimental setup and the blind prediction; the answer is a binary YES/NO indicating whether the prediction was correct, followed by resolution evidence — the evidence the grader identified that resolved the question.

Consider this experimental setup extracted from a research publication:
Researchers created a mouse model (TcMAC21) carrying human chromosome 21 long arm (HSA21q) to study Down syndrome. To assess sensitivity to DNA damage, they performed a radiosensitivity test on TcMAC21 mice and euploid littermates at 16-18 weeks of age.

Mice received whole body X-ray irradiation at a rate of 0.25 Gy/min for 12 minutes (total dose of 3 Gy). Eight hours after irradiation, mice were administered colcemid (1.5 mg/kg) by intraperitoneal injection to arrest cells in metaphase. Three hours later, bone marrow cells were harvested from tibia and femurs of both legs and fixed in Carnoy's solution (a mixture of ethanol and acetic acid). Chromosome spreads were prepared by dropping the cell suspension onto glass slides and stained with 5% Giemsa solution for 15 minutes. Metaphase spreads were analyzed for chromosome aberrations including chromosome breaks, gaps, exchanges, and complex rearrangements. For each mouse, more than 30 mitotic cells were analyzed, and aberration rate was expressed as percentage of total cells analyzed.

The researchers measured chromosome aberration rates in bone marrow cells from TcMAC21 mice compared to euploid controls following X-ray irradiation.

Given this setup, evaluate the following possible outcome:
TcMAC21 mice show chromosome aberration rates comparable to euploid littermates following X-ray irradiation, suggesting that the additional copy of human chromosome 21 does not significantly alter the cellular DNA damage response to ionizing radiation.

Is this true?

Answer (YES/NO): NO